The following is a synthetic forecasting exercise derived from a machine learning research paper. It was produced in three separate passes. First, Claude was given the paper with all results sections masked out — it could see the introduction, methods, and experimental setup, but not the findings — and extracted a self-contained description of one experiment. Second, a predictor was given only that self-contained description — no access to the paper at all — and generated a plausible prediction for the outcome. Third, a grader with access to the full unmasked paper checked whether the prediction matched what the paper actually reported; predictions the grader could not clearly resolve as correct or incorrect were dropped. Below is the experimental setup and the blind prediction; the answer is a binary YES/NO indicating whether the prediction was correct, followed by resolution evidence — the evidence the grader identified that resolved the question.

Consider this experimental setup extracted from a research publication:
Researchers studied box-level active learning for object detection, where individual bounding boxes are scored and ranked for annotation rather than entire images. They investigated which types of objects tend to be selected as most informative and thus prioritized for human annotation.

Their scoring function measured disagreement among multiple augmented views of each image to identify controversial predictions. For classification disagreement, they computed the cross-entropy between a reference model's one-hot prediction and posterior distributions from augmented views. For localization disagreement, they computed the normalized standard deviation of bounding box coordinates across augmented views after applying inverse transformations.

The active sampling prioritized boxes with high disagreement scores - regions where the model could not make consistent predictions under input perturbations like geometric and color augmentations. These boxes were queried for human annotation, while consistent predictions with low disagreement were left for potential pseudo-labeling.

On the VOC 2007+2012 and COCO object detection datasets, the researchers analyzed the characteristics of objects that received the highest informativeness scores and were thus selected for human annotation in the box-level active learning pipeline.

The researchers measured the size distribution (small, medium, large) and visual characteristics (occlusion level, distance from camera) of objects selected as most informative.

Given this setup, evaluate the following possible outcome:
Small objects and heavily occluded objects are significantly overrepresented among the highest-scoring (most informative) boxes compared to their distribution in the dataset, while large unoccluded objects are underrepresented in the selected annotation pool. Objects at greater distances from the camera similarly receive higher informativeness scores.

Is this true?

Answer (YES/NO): YES